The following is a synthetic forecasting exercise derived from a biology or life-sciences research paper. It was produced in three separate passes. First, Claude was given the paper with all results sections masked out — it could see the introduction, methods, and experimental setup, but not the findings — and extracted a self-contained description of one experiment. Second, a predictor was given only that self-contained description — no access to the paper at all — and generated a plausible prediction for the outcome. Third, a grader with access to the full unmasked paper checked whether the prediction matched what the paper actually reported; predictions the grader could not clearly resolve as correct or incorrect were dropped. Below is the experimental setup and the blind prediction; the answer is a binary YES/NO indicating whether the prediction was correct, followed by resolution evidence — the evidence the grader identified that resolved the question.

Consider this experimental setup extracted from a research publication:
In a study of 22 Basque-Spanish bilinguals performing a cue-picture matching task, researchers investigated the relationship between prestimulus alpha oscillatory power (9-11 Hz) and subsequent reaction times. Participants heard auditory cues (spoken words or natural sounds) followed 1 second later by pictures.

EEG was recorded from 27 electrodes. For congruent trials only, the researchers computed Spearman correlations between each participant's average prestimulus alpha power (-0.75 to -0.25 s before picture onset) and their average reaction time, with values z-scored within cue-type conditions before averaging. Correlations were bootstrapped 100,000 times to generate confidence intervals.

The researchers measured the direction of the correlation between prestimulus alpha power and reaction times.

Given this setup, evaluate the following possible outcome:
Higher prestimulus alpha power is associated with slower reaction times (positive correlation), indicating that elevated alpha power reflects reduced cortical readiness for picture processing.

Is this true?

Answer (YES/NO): NO